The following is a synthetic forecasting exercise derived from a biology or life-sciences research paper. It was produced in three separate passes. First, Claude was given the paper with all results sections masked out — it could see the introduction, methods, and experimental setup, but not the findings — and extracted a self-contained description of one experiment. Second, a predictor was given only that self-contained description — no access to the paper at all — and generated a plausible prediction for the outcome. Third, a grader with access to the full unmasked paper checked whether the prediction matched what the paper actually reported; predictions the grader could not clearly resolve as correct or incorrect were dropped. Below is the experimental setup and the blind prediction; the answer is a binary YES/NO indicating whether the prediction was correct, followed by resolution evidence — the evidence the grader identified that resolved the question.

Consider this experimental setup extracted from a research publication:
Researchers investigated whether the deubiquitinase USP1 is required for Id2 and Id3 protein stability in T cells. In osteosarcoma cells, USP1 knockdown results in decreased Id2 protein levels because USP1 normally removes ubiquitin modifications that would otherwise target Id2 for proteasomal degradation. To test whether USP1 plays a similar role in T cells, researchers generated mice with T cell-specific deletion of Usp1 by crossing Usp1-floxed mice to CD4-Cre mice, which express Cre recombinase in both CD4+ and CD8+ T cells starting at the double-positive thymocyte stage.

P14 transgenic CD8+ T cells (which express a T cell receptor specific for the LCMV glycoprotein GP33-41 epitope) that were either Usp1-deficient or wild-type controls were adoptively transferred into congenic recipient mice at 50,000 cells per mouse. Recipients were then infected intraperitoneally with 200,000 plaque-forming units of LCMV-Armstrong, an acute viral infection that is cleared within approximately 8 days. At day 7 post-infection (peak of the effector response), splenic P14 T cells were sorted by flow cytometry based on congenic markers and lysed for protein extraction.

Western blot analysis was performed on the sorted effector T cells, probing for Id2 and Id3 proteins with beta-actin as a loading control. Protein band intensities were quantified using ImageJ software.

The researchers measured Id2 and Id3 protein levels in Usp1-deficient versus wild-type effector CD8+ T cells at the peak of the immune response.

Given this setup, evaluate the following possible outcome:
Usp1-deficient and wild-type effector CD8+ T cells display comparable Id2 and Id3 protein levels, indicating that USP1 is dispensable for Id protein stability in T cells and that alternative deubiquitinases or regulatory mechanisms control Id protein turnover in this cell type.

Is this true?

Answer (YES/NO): YES